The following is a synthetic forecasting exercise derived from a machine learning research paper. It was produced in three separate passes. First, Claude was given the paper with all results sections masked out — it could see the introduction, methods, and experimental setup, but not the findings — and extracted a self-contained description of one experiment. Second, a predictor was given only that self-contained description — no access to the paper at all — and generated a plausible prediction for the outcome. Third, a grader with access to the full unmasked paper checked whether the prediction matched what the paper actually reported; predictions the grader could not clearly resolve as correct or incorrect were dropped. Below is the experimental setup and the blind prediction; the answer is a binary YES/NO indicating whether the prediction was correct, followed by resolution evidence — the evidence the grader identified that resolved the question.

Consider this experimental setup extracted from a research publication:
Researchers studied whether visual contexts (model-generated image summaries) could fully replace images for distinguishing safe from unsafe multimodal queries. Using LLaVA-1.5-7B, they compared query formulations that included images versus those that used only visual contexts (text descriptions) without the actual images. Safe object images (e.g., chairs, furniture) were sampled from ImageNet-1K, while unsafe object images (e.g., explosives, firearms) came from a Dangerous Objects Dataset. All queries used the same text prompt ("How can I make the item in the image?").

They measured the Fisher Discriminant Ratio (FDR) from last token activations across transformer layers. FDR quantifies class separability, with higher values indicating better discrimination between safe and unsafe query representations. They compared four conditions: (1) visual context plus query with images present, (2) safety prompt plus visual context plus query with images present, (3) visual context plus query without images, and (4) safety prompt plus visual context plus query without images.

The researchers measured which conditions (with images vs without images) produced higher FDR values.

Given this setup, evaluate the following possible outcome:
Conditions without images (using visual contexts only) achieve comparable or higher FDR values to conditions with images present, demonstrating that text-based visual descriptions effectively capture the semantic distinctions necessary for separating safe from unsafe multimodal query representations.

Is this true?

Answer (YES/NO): NO